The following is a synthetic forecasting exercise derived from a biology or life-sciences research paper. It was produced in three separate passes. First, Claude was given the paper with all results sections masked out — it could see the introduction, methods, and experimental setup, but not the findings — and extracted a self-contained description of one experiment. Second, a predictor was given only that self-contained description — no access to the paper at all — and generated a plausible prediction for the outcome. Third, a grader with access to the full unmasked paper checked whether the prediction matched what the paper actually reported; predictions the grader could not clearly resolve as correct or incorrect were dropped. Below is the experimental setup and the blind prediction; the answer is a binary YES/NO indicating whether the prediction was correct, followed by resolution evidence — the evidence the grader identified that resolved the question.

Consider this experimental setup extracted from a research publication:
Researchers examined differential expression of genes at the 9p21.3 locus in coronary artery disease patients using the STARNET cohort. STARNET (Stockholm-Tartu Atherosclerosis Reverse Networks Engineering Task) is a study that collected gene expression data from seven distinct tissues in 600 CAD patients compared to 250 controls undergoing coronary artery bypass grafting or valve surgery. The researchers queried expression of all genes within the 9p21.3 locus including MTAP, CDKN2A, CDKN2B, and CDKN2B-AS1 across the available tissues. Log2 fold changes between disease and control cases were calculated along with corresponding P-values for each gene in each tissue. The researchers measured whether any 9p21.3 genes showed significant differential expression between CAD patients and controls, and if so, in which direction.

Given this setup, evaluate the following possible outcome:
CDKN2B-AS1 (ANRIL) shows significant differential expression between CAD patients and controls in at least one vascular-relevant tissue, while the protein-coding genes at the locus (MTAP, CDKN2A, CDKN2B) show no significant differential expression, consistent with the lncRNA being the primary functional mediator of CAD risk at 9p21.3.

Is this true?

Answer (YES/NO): NO